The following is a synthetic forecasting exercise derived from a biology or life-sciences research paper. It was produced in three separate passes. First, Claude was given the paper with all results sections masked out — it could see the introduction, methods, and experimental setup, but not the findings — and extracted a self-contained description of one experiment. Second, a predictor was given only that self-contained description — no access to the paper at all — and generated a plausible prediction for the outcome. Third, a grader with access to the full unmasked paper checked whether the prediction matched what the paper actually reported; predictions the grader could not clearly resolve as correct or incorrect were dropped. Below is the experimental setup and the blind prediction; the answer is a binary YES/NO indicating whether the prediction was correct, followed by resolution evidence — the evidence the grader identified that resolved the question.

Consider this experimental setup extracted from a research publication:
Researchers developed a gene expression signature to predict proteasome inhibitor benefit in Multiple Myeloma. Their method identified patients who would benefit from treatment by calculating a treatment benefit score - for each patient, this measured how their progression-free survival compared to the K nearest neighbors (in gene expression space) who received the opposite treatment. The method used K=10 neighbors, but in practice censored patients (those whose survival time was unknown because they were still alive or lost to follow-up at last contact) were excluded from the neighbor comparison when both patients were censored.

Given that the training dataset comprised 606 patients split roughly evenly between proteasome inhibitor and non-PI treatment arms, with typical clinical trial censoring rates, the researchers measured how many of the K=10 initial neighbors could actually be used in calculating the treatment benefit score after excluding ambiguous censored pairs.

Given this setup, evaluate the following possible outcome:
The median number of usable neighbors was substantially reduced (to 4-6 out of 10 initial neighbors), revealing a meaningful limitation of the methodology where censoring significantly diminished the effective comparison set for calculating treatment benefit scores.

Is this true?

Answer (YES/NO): NO